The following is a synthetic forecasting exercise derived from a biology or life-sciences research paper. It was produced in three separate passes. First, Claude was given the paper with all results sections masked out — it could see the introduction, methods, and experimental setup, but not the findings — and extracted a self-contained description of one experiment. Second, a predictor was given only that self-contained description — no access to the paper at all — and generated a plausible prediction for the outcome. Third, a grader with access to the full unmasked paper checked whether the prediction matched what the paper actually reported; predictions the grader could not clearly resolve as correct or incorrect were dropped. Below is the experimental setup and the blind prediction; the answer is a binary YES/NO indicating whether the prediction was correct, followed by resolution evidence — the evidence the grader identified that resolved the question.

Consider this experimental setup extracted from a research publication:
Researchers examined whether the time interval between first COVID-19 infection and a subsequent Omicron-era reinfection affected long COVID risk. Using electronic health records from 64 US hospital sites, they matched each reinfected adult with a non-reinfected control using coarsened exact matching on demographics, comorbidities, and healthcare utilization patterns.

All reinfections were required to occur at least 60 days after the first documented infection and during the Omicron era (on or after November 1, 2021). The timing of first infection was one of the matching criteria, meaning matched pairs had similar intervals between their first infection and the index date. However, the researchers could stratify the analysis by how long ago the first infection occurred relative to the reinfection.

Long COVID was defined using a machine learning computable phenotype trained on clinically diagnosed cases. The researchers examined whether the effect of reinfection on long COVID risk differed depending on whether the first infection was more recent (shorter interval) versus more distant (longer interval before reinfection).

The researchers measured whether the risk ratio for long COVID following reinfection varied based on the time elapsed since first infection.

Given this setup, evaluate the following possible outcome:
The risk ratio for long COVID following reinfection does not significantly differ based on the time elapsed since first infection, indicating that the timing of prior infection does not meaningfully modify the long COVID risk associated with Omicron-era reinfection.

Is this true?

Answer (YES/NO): YES